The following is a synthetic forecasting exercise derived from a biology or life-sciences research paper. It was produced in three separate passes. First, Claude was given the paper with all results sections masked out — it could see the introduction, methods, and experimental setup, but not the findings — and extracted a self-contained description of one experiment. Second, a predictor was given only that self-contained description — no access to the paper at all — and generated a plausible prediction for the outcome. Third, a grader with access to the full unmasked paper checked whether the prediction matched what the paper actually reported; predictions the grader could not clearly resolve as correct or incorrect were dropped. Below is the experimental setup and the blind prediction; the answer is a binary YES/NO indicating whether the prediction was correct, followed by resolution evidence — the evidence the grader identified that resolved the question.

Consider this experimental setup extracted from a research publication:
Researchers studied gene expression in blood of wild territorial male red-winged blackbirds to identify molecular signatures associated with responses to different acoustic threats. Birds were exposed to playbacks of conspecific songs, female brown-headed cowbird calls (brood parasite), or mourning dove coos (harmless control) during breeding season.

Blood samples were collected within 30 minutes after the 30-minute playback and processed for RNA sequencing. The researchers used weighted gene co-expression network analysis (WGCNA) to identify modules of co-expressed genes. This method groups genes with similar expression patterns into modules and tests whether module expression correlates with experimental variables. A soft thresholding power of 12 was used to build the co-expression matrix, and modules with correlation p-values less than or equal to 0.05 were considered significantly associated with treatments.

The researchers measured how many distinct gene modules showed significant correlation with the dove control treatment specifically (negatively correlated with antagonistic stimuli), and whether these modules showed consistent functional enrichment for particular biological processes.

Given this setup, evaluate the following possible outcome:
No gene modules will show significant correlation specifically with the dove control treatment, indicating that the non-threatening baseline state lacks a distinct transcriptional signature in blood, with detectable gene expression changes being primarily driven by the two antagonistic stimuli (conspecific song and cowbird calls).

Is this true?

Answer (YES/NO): NO